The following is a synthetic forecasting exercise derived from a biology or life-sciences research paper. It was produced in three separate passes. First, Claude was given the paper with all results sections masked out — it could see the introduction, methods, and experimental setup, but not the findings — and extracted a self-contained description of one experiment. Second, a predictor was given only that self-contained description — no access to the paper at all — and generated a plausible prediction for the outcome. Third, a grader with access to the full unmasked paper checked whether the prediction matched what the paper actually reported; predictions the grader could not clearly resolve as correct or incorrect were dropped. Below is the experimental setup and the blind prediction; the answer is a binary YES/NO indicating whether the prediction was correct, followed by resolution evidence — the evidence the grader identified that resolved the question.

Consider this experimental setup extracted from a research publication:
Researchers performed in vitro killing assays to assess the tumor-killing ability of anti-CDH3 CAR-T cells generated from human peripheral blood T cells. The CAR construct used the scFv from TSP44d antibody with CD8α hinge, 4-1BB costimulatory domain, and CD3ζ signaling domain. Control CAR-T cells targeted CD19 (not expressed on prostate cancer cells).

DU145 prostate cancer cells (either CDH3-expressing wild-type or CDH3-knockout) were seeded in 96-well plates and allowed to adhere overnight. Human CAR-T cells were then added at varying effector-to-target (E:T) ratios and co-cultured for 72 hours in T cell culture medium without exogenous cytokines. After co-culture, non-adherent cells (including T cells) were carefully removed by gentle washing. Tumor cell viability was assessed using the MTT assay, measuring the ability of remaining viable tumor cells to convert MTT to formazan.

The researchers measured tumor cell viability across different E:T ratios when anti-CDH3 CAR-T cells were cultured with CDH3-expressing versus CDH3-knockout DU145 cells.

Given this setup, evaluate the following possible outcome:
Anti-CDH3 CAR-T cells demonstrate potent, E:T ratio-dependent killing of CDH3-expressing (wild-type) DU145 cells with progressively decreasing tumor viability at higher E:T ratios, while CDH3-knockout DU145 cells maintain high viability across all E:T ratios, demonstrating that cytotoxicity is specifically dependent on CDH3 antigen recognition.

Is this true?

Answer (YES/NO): YES